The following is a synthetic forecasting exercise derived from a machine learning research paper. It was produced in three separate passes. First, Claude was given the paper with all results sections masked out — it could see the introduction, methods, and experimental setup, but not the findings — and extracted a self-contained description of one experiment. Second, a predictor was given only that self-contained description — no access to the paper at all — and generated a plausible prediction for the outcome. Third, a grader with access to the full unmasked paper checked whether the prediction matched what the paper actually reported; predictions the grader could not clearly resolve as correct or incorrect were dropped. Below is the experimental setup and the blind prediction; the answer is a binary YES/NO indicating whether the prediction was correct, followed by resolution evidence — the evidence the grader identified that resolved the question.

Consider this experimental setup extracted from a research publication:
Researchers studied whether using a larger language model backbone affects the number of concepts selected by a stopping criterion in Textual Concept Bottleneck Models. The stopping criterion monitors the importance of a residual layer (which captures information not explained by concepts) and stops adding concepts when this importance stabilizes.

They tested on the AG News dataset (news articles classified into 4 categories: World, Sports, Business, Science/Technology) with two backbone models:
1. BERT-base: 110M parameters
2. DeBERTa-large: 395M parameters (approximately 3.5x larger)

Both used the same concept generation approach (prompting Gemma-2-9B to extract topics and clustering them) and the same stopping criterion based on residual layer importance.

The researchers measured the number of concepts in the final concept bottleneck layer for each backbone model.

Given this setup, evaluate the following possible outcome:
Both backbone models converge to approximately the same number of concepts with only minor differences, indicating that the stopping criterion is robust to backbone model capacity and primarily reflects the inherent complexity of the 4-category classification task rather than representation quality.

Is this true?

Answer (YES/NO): YES